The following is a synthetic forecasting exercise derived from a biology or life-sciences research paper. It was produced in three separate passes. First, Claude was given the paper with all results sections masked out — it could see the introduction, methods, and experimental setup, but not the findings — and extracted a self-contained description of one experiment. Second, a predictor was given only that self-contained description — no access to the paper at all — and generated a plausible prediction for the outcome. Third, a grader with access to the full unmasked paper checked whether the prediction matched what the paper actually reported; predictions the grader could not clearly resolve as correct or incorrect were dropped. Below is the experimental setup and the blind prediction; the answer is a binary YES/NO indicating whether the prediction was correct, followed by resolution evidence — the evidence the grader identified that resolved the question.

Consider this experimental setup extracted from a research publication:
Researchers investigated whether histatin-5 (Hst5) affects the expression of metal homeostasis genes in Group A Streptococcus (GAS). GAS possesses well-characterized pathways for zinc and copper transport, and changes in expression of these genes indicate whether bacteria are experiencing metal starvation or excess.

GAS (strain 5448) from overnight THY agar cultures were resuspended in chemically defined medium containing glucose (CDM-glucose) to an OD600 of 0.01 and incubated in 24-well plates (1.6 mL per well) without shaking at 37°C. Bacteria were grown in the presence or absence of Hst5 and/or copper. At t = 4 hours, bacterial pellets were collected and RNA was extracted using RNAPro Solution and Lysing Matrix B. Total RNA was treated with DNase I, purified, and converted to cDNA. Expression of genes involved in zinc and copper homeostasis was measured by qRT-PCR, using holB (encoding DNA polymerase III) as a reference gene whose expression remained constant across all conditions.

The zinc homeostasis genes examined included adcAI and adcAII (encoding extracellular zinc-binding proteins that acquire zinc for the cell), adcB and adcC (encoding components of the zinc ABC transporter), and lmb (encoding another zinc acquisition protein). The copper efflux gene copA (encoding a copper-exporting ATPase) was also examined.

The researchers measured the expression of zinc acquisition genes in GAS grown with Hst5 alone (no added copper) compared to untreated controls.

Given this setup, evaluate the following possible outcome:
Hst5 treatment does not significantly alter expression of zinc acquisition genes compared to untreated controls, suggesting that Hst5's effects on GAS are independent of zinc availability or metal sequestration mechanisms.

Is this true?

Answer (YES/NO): YES